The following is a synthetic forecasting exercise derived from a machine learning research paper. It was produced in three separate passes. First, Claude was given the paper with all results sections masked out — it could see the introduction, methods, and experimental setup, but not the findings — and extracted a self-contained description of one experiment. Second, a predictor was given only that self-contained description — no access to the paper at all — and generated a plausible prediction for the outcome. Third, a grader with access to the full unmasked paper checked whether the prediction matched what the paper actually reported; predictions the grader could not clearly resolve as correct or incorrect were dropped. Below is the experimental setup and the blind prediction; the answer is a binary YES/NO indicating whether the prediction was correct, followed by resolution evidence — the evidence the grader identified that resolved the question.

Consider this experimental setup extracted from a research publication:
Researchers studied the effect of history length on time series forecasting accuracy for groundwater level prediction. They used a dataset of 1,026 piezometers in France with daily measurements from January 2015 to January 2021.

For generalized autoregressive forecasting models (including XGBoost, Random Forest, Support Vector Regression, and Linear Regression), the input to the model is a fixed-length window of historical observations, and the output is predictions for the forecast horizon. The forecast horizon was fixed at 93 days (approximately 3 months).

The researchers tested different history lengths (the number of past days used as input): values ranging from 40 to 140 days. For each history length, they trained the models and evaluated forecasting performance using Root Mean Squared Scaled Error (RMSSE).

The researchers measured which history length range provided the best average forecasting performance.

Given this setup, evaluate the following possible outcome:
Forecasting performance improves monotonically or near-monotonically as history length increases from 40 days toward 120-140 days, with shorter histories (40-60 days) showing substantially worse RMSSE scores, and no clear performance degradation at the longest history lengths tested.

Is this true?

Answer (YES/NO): NO